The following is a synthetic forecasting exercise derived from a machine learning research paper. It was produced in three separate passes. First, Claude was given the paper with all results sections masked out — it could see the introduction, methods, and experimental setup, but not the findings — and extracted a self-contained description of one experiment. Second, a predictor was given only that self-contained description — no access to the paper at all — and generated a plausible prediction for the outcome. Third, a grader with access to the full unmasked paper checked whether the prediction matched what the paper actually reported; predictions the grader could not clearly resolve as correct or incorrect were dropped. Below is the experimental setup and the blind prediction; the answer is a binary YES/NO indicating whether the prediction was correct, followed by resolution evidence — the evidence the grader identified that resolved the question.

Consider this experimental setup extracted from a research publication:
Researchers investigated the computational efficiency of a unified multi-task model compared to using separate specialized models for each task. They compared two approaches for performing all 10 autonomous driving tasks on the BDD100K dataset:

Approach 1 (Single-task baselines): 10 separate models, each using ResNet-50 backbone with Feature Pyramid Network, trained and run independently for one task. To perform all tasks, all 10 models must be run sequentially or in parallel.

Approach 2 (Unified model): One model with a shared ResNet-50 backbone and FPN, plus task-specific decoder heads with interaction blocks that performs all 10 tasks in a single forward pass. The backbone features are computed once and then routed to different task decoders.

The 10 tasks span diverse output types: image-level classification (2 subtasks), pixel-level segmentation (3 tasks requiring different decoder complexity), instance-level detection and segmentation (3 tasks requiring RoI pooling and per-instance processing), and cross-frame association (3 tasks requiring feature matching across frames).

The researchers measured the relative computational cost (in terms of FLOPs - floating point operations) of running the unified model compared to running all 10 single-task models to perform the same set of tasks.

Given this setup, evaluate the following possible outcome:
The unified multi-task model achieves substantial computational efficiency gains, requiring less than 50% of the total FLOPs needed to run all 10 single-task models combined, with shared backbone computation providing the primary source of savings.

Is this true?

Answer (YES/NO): YES